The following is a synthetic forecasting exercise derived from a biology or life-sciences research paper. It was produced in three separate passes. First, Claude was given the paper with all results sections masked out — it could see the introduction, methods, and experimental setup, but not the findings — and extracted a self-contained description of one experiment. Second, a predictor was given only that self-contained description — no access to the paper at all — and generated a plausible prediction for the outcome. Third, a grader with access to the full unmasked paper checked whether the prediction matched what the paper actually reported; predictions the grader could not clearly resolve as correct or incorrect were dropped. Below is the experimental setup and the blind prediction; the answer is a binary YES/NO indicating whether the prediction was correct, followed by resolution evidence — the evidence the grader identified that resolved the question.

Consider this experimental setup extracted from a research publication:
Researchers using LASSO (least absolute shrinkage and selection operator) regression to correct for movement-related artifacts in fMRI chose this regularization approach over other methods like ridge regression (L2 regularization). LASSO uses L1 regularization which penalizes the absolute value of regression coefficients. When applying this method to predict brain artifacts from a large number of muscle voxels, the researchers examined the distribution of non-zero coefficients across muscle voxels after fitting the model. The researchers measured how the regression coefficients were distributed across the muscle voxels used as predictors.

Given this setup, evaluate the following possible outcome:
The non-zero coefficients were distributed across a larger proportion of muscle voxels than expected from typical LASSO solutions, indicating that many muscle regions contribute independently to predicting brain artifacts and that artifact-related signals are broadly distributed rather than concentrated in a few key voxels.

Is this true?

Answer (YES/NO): NO